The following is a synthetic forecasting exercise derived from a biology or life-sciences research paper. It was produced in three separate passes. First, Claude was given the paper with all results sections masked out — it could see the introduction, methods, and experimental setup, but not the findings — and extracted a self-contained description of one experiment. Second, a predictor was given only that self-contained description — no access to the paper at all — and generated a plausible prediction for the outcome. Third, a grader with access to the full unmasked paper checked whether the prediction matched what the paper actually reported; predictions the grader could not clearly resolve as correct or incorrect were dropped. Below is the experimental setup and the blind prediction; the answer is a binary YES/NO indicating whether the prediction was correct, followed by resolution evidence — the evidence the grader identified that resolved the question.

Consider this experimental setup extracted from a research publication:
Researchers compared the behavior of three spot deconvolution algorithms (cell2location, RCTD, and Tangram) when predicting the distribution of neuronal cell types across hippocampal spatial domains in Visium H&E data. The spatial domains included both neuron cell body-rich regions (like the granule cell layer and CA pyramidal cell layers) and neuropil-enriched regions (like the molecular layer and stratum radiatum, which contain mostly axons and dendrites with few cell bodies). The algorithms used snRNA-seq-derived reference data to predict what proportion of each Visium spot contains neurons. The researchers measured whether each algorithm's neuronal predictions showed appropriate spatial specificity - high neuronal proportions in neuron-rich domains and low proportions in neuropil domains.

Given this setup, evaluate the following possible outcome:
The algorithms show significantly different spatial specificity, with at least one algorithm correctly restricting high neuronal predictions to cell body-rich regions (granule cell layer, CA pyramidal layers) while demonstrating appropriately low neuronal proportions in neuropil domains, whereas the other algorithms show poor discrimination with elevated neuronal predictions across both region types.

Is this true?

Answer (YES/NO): YES